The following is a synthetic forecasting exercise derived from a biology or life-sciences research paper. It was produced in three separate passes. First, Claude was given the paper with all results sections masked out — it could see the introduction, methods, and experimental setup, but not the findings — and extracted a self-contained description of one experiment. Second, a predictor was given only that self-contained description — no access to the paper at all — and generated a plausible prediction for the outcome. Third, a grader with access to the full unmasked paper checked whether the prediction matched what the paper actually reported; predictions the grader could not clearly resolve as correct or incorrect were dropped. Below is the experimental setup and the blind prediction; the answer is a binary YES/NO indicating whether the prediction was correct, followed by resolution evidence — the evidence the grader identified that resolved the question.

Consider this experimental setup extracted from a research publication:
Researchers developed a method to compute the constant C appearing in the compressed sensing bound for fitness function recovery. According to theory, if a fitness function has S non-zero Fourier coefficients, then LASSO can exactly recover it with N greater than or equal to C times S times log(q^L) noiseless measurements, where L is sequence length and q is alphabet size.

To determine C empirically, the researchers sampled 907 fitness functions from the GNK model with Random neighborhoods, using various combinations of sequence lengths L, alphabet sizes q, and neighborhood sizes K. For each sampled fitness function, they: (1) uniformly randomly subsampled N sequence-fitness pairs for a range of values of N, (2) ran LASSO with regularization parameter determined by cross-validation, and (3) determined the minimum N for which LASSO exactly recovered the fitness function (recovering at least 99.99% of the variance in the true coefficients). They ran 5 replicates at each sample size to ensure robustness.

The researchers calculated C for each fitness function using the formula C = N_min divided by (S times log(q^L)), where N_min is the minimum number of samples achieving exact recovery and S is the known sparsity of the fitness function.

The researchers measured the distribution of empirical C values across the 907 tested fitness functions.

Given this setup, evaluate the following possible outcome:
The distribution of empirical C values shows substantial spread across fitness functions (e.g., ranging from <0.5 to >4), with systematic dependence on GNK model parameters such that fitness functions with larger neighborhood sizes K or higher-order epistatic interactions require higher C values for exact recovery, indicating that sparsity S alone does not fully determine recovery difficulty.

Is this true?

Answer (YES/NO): NO